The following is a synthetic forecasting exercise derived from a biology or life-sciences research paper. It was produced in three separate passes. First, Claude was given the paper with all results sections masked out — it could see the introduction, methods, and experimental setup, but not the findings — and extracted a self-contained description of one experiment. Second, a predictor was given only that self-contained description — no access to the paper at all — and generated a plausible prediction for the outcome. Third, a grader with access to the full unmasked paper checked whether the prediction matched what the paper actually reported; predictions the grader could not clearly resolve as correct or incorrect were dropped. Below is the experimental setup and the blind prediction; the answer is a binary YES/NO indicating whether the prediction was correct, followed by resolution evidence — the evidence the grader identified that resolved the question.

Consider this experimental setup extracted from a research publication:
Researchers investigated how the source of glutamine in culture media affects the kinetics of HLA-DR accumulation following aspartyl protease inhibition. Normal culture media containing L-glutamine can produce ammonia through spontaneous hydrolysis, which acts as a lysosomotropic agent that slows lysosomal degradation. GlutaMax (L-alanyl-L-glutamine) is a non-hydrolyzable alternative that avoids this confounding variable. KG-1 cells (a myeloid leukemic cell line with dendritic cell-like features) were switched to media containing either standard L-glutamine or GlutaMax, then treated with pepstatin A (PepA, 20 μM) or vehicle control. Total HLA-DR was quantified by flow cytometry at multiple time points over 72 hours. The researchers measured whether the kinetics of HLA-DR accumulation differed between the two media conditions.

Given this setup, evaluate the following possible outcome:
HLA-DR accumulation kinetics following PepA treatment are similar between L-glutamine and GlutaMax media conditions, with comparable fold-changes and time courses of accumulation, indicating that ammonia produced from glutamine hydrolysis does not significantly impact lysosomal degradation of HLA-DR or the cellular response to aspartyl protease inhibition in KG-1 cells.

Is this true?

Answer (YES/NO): NO